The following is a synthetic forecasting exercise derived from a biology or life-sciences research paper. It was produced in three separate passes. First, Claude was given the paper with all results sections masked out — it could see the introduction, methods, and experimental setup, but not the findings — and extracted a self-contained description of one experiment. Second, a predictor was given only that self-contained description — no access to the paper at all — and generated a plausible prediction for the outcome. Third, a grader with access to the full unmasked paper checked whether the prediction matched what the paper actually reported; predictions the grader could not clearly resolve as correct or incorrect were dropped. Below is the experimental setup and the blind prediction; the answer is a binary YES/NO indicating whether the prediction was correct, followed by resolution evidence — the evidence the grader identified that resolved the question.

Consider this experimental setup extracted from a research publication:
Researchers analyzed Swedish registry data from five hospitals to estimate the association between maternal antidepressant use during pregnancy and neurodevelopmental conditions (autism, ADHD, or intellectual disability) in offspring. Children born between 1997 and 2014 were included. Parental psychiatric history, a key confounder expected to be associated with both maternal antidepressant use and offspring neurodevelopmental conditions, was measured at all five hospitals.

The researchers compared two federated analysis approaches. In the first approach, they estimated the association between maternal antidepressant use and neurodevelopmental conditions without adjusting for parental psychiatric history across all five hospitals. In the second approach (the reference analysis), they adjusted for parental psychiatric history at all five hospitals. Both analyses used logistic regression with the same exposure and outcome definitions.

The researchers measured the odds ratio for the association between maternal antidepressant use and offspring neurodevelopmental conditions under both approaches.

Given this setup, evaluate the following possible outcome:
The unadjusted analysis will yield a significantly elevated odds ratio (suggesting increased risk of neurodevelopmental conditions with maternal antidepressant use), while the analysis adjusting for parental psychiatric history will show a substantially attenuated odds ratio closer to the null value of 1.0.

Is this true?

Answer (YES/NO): YES